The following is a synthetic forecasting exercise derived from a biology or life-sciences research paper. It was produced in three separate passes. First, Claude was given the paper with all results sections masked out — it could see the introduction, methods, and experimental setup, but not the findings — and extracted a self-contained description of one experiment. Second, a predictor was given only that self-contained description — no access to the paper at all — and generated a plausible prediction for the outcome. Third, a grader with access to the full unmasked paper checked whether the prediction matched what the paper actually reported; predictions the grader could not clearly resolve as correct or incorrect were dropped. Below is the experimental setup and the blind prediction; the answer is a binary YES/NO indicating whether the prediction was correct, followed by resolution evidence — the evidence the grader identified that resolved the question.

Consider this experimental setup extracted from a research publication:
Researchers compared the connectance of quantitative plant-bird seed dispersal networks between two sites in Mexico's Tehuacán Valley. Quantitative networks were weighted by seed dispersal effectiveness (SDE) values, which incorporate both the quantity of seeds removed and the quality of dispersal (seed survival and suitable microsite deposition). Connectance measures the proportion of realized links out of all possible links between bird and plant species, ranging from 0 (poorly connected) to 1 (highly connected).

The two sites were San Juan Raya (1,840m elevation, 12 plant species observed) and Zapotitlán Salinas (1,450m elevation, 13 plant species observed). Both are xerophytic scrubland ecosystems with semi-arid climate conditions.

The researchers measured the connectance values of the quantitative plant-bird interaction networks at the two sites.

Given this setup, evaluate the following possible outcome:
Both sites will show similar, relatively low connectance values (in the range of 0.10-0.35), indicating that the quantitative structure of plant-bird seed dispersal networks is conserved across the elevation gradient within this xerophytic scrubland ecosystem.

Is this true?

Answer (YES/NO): NO